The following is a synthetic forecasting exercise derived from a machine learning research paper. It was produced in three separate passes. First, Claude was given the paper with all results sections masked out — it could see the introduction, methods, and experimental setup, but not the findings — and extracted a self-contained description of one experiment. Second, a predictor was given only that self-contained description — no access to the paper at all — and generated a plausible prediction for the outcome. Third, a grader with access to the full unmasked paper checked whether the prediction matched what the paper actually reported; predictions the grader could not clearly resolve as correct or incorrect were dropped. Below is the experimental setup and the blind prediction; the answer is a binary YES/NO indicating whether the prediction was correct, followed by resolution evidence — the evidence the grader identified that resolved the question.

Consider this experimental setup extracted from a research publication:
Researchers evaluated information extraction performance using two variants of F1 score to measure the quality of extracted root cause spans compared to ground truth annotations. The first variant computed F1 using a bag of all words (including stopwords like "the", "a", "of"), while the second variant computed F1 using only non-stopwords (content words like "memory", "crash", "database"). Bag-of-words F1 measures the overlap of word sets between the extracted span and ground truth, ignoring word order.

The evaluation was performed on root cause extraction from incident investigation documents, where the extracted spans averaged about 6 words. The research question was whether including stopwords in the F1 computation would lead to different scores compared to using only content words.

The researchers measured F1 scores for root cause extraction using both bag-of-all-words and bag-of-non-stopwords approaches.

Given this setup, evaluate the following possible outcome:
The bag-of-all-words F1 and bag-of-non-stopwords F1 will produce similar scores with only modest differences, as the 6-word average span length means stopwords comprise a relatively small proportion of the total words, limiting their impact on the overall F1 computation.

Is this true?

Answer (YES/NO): YES